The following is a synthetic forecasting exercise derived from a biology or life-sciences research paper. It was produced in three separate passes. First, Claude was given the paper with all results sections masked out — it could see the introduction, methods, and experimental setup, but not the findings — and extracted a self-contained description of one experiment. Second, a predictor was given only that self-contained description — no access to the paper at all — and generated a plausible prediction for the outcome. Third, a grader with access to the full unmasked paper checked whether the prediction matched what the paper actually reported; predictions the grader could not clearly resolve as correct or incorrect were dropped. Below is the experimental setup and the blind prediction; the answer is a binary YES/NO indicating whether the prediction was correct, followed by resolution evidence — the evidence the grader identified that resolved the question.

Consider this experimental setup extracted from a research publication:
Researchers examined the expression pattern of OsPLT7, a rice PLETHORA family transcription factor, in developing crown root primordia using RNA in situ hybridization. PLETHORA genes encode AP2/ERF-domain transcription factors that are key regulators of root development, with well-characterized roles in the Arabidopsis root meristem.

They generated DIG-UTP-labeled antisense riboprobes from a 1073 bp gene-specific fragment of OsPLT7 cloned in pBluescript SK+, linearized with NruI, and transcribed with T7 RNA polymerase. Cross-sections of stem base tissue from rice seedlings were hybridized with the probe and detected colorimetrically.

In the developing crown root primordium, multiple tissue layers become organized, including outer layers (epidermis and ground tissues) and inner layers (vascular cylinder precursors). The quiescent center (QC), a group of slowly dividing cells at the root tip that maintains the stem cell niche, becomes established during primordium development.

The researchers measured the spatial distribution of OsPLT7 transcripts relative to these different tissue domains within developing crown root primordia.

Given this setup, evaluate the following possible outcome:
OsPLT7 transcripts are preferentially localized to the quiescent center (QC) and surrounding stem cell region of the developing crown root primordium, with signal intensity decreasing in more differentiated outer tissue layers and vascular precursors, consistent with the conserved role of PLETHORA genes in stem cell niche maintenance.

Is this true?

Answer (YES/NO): NO